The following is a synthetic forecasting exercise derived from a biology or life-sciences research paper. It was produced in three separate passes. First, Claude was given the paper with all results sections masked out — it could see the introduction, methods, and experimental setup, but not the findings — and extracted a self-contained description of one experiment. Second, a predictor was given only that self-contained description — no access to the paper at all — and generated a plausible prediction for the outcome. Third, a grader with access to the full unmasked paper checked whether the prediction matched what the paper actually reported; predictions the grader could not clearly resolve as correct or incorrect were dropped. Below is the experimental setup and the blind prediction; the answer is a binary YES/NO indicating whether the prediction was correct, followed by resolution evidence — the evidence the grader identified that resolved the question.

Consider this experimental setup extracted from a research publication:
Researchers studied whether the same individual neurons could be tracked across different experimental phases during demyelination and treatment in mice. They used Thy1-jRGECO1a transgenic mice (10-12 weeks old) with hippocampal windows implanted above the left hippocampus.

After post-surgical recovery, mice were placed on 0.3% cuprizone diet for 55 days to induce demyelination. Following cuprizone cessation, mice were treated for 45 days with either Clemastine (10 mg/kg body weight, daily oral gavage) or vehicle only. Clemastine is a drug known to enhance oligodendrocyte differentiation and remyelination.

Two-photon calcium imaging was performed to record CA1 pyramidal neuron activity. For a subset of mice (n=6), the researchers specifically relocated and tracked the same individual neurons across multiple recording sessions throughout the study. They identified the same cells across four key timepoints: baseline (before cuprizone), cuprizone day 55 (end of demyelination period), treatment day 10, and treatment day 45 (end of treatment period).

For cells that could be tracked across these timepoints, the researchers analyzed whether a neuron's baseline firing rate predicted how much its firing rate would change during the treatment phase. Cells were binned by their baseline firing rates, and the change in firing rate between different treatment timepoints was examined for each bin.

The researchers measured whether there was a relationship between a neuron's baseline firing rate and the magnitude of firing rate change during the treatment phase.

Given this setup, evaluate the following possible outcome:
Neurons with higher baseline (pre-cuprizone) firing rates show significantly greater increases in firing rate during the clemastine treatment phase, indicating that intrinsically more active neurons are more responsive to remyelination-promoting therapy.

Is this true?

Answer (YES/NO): YES